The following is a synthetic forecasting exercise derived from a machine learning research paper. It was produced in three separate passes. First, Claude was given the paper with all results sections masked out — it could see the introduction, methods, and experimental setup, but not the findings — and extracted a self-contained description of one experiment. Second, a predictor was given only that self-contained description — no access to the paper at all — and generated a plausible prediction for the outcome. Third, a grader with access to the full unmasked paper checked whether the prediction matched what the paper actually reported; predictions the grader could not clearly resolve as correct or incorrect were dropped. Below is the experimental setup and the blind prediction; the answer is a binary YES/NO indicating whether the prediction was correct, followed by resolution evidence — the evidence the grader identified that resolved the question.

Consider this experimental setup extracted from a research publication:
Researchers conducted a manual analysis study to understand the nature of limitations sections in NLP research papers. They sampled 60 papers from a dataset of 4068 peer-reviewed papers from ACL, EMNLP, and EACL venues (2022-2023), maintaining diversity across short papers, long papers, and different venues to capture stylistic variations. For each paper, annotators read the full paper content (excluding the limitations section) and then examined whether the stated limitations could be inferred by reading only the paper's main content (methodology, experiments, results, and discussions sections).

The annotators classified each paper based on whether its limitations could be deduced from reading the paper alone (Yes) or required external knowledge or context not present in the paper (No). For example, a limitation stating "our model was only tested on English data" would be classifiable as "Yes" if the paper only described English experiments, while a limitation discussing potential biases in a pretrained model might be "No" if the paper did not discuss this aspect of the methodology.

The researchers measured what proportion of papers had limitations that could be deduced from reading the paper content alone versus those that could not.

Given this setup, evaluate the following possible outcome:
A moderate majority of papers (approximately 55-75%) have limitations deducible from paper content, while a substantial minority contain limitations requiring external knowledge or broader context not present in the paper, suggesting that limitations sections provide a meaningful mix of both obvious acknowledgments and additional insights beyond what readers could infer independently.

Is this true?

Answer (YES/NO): NO